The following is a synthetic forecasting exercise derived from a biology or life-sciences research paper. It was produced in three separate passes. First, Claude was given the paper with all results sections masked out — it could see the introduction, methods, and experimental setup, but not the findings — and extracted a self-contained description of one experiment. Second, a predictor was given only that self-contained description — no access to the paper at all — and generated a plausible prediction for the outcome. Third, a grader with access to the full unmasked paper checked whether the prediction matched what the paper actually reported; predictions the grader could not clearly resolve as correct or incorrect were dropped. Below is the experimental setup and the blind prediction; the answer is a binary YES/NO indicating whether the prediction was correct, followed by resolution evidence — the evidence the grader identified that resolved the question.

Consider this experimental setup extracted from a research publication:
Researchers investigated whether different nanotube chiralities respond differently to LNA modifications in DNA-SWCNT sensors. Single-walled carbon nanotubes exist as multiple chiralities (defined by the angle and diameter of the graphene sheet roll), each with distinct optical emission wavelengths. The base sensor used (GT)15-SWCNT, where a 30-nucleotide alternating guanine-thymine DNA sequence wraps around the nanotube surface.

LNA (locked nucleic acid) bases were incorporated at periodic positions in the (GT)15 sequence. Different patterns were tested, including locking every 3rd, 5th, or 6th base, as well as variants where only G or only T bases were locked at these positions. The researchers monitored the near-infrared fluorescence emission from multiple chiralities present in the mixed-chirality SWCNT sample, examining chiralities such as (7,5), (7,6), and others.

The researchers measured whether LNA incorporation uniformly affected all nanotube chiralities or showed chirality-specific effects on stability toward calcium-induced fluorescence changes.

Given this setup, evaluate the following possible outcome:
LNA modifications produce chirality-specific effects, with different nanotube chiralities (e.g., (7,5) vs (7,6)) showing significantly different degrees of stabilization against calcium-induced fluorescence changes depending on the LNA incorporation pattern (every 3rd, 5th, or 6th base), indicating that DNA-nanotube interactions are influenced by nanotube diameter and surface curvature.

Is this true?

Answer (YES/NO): YES